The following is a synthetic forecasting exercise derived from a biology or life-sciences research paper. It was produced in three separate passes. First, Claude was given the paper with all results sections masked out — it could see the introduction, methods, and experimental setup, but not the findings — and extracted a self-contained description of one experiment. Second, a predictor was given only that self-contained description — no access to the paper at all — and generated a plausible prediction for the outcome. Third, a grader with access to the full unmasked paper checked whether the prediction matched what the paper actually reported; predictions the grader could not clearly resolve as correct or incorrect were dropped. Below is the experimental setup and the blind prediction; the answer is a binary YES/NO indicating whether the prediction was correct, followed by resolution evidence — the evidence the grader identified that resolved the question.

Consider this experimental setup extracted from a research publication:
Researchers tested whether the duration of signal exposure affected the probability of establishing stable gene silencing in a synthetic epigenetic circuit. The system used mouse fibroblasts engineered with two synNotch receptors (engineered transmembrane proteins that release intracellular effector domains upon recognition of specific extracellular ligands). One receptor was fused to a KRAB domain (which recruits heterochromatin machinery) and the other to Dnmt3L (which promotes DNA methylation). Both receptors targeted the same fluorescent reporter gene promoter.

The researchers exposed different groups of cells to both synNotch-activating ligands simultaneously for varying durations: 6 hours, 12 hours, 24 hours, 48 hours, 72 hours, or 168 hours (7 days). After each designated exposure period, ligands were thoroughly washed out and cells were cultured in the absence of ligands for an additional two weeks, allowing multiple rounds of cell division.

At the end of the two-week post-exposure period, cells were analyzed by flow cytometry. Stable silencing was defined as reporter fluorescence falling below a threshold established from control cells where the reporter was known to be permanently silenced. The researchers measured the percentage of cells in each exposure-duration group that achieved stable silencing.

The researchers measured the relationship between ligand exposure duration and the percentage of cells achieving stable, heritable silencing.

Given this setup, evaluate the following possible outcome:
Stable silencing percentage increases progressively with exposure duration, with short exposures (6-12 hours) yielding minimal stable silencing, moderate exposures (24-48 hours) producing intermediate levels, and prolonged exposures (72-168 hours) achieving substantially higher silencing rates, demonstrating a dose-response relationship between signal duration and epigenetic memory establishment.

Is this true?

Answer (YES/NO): NO